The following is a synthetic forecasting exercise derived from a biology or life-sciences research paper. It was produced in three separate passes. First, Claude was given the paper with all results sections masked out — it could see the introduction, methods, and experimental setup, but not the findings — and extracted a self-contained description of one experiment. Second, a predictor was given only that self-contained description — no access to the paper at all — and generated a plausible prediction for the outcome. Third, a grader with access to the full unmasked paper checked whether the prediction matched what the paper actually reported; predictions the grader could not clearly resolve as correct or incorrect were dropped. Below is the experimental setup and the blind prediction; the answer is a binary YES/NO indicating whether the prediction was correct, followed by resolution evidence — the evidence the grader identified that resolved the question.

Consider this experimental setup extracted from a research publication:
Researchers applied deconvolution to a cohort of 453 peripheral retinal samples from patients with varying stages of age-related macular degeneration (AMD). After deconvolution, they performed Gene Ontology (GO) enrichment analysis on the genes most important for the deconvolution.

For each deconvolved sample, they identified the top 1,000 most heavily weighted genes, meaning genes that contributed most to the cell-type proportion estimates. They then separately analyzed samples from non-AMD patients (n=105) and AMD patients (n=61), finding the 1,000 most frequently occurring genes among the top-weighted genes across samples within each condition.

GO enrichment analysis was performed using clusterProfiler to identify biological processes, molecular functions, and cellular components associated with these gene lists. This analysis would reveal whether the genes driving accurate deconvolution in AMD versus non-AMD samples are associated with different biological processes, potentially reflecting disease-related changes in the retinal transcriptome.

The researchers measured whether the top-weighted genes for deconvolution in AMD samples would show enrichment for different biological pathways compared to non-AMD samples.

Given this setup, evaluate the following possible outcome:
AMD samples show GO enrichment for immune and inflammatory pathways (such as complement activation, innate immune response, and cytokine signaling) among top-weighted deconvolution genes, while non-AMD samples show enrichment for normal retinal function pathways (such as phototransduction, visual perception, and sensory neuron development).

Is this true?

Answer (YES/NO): NO